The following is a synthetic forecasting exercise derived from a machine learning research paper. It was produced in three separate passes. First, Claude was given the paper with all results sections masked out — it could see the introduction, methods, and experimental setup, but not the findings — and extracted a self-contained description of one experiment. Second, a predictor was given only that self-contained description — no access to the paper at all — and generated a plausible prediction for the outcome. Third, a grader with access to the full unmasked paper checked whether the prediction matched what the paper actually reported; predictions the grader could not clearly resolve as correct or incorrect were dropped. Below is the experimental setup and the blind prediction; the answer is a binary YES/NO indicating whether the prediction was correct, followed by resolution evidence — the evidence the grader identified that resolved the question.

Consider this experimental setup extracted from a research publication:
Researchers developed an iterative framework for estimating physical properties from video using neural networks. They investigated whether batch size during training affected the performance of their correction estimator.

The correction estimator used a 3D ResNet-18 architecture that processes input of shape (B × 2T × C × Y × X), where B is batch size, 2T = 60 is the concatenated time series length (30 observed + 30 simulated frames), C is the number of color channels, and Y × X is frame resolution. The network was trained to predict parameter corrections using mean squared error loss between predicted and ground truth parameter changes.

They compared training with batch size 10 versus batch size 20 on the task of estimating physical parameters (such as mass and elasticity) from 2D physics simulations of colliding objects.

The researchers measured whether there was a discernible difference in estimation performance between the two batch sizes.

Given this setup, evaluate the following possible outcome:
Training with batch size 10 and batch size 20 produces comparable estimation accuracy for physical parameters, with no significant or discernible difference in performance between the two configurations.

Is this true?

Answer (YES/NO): YES